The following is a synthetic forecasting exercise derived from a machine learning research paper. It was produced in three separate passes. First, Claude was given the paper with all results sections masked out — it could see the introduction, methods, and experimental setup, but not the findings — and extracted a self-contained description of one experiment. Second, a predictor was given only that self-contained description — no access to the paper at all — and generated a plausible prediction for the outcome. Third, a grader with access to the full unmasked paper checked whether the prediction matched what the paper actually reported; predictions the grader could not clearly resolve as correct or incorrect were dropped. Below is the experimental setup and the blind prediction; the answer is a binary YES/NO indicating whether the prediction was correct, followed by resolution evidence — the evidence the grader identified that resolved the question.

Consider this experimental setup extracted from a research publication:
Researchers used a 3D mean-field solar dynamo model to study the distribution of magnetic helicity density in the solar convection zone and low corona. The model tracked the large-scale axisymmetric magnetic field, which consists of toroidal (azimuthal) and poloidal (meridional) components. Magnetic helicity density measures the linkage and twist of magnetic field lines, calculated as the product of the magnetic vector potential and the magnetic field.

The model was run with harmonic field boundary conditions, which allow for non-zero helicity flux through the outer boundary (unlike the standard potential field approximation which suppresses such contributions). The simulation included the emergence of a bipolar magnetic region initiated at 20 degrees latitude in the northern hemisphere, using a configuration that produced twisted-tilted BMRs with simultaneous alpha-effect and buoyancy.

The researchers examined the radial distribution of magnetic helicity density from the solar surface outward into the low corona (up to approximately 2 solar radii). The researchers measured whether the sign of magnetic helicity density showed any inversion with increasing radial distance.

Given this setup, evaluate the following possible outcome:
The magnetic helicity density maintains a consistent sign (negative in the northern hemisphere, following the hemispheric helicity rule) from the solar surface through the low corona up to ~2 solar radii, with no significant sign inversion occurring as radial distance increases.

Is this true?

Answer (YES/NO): NO